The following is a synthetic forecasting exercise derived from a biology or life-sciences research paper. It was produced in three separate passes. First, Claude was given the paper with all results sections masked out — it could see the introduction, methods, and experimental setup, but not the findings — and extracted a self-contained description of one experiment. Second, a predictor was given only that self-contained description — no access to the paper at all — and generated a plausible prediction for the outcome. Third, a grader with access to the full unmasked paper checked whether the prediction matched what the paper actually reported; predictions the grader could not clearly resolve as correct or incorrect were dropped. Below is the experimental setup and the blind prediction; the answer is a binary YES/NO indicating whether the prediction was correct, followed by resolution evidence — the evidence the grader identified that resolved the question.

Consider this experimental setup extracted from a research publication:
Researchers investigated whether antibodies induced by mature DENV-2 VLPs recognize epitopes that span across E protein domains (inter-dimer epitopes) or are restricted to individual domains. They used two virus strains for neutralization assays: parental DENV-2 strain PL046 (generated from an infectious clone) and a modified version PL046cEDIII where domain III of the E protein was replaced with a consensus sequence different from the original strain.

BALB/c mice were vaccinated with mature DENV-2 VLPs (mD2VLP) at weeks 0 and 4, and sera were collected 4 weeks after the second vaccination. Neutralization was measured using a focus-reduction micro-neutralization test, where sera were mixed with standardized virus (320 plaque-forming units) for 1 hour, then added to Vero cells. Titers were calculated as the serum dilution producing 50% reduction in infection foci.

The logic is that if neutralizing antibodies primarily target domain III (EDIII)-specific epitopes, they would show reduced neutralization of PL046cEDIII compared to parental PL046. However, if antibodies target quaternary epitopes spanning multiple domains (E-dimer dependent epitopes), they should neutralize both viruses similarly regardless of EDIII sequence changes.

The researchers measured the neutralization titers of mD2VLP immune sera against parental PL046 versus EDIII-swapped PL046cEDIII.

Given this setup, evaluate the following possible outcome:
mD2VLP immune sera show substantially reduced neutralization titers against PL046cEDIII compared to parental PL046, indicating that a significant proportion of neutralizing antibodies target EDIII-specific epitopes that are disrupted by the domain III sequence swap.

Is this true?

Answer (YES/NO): NO